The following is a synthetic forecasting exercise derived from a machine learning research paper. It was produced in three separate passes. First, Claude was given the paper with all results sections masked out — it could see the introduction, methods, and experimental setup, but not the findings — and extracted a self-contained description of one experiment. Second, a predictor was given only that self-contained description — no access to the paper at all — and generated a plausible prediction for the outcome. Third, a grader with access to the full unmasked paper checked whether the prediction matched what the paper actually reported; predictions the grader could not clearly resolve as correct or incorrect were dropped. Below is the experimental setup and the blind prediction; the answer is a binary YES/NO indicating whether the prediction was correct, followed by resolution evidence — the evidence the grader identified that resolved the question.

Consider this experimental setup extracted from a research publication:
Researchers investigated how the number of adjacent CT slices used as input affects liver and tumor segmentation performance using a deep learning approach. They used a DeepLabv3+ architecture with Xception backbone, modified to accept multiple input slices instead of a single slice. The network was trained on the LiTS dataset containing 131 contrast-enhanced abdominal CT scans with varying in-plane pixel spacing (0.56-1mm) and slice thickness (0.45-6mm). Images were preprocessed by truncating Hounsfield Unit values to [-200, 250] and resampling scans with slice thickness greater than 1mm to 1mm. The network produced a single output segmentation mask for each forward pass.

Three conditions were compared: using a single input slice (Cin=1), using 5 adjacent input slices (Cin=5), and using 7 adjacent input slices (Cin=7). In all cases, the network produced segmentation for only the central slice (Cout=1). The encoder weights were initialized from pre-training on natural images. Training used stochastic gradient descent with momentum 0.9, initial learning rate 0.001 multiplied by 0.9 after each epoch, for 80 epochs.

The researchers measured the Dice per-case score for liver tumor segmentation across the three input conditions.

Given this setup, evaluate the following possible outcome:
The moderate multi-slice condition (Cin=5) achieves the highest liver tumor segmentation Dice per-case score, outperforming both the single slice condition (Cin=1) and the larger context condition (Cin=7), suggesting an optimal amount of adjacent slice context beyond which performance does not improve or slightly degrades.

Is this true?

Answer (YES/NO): NO